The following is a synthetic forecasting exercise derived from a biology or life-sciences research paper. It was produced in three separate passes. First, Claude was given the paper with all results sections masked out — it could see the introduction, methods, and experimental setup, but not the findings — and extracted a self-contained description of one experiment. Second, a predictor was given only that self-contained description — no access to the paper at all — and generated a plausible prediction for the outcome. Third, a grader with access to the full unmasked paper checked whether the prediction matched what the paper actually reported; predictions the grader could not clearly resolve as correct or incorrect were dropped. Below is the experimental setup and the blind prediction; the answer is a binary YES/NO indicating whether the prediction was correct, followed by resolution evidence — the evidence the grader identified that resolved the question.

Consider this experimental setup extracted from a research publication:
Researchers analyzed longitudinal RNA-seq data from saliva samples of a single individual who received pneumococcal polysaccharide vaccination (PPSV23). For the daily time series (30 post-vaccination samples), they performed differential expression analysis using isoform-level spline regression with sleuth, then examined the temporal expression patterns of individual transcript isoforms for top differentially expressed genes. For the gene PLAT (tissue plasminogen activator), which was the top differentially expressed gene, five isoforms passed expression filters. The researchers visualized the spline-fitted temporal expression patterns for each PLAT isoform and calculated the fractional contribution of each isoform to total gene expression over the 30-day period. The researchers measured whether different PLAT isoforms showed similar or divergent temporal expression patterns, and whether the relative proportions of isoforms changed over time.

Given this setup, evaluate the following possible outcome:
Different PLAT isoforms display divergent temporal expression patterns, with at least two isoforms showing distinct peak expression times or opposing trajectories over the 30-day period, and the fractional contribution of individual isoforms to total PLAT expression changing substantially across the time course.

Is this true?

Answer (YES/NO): YES